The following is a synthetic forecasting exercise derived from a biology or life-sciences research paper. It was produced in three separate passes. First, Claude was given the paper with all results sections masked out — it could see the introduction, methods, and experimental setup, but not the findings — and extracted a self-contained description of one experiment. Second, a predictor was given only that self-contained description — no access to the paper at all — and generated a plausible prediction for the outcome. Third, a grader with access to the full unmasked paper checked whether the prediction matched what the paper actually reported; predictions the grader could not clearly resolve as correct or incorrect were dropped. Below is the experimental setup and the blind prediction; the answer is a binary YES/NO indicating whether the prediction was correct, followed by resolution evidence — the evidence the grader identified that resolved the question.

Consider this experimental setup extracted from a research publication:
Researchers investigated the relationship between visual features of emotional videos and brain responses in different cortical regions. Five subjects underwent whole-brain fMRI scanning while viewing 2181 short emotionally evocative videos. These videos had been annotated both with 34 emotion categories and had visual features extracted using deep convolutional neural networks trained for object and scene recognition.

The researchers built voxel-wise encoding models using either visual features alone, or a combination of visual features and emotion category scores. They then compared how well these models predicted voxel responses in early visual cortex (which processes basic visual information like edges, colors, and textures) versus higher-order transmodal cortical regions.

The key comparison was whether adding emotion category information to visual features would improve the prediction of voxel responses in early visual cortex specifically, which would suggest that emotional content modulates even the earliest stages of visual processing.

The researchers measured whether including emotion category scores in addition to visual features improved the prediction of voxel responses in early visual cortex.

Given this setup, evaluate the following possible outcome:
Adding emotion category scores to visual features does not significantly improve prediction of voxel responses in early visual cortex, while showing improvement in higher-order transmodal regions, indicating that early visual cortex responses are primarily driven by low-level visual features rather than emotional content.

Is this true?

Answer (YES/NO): YES